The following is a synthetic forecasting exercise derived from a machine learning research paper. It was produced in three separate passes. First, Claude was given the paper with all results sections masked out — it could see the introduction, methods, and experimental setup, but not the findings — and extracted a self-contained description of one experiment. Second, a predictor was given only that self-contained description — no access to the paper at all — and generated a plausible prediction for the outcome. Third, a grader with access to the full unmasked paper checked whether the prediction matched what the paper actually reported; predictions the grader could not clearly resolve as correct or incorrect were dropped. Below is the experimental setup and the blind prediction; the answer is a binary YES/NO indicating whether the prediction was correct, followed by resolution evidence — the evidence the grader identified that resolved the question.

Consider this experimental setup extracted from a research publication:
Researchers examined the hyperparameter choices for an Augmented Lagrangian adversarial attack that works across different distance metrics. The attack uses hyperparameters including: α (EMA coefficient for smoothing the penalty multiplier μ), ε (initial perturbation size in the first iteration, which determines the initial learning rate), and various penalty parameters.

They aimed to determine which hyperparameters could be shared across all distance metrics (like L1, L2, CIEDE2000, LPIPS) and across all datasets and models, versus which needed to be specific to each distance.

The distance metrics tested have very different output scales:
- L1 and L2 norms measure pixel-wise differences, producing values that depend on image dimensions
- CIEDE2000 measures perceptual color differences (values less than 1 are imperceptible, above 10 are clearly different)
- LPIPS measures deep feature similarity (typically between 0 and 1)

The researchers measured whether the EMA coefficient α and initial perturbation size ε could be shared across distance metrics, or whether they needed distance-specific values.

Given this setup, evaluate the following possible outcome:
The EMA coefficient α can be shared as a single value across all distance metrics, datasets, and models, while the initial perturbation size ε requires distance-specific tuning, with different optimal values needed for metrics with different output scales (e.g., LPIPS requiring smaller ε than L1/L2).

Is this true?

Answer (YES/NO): NO